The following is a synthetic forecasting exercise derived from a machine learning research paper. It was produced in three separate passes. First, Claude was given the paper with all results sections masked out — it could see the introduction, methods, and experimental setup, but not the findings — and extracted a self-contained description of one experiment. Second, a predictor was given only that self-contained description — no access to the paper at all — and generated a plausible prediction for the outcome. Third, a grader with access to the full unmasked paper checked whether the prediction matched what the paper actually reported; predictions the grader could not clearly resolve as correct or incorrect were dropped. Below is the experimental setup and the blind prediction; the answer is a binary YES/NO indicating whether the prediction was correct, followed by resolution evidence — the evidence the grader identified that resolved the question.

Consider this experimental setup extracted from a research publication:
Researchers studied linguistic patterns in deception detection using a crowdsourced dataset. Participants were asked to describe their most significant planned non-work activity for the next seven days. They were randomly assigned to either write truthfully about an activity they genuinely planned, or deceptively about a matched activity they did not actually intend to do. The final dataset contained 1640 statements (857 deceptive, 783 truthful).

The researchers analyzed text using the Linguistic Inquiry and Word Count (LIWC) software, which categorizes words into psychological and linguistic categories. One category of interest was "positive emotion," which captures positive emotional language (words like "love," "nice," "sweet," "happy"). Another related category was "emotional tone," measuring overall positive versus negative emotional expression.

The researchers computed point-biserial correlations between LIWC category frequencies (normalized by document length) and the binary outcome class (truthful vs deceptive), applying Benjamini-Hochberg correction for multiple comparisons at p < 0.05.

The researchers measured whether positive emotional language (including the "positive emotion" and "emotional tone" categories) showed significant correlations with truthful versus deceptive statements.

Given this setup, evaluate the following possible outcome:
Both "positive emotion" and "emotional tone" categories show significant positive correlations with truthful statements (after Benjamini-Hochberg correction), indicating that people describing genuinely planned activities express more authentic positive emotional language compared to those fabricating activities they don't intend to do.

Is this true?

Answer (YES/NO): NO